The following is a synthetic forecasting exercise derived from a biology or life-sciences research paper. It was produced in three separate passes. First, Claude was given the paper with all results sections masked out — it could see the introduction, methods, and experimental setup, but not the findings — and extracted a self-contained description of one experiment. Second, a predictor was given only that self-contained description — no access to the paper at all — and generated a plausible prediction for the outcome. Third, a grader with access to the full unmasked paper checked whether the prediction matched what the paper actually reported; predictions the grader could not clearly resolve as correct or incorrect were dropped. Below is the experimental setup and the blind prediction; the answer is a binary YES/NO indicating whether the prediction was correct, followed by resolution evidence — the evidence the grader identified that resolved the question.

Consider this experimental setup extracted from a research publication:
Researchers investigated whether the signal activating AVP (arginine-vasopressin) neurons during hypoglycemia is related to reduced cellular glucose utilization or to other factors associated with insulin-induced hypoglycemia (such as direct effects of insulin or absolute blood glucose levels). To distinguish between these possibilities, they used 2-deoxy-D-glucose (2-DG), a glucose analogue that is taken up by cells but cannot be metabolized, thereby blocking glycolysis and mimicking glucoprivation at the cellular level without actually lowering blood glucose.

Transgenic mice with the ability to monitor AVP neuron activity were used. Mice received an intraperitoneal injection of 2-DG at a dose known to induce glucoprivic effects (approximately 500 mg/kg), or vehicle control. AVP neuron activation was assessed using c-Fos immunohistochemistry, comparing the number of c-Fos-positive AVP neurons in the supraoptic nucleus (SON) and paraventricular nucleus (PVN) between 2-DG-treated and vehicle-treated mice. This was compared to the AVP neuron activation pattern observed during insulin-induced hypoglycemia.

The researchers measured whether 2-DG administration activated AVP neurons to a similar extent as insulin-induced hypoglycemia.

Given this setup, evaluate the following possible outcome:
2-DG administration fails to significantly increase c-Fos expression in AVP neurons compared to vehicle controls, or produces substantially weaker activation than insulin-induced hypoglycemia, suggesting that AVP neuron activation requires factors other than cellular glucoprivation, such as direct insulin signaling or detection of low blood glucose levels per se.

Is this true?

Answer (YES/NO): NO